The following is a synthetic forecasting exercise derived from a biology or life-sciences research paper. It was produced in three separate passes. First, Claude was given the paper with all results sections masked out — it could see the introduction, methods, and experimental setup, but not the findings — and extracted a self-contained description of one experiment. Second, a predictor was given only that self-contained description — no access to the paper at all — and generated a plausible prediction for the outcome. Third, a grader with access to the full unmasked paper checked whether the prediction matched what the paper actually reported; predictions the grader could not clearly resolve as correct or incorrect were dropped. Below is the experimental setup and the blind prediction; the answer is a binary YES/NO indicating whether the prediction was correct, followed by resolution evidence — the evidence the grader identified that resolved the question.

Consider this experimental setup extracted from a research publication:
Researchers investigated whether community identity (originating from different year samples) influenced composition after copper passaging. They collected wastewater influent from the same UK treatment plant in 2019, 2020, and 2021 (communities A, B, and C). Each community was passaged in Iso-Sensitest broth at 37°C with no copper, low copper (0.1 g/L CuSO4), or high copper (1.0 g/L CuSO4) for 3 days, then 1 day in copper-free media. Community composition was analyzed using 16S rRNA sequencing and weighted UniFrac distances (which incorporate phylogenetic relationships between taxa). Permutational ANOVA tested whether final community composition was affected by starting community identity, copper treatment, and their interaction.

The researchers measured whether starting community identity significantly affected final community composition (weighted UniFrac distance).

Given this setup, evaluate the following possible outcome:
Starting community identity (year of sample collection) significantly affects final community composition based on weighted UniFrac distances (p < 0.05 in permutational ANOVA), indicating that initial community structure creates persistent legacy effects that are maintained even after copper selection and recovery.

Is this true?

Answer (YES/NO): NO